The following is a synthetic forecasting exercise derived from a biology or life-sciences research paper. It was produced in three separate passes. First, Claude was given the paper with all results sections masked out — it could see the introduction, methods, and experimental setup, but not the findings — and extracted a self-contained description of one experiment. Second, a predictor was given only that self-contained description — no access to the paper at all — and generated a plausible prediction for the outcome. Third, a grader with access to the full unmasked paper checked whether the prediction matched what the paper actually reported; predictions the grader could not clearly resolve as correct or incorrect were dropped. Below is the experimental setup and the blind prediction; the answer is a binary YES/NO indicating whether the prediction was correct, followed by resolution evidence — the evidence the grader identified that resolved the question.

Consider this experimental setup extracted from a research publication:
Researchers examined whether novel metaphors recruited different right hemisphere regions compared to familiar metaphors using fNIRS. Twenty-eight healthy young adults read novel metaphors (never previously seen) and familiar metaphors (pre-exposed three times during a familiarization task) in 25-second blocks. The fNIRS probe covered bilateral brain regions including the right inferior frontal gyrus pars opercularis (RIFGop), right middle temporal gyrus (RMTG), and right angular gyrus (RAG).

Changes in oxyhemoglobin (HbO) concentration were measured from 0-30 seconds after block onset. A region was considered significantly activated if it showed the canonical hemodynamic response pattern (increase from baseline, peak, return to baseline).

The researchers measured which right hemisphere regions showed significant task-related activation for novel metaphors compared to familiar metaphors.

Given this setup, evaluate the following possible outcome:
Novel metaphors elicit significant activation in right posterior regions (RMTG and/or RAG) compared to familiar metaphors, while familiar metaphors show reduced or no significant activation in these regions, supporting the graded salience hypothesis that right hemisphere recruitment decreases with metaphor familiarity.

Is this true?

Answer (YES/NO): YES